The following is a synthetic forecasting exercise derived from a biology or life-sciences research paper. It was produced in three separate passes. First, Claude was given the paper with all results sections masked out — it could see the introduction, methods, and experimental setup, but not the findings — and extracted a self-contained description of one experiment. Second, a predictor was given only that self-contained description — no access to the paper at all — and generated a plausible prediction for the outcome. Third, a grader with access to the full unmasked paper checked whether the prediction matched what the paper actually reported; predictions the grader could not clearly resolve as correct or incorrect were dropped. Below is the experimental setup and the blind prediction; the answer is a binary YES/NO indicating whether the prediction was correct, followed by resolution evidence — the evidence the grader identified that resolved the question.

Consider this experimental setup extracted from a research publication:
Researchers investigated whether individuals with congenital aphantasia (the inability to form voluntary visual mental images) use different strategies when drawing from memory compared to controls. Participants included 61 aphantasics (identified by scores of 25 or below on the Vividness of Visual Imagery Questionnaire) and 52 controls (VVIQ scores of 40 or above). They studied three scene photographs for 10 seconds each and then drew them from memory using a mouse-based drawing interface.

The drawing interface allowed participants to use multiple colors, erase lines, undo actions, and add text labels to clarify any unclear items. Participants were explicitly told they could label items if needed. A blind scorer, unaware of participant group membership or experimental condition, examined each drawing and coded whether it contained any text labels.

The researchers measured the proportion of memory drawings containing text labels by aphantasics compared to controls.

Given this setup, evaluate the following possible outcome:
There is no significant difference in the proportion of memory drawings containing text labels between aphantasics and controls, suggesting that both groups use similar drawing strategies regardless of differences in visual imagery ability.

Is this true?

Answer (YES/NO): NO